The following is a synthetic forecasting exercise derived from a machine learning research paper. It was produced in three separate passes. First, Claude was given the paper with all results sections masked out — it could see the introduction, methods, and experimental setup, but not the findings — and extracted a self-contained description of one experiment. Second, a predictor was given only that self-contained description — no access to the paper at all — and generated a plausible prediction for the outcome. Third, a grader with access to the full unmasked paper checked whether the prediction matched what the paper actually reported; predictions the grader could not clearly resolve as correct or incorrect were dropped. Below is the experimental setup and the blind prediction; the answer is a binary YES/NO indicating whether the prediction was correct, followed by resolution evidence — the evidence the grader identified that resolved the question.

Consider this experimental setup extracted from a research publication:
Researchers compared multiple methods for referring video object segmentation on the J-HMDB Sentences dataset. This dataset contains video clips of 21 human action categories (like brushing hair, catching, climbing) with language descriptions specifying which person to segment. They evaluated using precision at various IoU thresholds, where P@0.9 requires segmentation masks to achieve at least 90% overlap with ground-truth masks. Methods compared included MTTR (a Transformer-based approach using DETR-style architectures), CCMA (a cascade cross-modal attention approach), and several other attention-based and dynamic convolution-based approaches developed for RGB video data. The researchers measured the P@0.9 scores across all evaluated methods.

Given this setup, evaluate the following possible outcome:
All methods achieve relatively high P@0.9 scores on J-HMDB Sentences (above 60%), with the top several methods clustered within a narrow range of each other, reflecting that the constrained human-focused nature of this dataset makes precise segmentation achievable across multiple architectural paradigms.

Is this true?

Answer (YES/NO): NO